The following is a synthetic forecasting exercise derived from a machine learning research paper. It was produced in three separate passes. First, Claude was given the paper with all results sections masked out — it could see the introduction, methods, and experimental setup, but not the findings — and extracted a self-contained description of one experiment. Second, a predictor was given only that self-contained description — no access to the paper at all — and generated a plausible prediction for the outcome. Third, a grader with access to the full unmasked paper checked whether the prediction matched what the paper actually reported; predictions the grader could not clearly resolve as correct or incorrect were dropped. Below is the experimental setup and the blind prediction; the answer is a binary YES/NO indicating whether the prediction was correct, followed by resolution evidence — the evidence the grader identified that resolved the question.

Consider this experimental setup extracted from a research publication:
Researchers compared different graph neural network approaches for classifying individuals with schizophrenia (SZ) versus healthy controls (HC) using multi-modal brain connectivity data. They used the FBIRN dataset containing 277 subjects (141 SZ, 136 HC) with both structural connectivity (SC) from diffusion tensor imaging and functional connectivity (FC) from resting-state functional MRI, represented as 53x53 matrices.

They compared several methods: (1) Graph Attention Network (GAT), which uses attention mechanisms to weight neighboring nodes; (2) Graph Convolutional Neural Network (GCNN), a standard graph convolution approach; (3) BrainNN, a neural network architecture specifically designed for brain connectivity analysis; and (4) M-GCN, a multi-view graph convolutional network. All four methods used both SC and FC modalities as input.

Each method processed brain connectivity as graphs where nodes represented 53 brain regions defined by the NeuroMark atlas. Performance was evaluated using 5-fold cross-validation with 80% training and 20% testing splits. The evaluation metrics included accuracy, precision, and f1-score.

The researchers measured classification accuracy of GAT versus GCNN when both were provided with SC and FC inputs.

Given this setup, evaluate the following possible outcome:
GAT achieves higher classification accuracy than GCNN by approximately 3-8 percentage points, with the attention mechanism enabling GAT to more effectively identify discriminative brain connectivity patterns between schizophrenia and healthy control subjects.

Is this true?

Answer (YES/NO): NO